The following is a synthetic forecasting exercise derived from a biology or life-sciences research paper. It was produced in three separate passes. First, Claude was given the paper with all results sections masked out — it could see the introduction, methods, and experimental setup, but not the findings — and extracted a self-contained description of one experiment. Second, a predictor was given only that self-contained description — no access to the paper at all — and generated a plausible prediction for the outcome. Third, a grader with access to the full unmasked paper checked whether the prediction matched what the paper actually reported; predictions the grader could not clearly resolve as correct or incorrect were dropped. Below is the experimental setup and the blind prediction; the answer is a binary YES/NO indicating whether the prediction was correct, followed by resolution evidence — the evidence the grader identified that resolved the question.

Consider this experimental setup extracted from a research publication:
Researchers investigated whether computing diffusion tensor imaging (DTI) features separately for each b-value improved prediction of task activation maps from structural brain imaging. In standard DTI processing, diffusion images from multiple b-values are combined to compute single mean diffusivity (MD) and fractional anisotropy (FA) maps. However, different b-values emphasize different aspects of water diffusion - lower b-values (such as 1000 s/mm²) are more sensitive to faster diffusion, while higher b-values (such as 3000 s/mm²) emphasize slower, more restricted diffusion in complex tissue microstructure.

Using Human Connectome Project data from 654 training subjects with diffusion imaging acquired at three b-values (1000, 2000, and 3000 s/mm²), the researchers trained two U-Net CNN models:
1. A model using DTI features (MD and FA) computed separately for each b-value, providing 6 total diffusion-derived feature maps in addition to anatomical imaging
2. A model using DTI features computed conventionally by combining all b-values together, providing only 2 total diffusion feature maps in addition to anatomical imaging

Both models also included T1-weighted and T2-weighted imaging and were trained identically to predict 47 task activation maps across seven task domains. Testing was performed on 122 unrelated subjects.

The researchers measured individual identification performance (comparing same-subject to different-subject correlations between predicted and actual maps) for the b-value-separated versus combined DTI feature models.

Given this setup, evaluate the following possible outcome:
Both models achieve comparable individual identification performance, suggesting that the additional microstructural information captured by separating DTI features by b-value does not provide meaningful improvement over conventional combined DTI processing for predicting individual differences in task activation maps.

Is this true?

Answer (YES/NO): NO